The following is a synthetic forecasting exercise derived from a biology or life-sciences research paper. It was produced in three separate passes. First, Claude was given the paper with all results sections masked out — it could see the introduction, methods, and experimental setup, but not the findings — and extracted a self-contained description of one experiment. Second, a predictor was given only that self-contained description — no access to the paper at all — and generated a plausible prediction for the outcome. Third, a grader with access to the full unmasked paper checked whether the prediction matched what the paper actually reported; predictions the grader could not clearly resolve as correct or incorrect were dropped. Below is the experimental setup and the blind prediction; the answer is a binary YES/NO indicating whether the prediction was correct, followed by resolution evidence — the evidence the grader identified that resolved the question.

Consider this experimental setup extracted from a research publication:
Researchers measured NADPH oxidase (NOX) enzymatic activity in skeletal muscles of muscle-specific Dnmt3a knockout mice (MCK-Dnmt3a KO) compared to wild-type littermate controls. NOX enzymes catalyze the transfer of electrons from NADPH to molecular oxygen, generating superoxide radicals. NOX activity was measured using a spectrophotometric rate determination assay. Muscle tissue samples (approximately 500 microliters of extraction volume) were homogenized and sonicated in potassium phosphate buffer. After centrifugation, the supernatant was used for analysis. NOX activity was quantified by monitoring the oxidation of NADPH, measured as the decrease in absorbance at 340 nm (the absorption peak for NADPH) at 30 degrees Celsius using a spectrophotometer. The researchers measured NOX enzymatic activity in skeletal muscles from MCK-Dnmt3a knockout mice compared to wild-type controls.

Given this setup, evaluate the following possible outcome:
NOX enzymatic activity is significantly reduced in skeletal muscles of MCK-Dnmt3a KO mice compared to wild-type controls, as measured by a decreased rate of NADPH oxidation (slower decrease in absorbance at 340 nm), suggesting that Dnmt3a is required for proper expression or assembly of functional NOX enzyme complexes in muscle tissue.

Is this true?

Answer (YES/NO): NO